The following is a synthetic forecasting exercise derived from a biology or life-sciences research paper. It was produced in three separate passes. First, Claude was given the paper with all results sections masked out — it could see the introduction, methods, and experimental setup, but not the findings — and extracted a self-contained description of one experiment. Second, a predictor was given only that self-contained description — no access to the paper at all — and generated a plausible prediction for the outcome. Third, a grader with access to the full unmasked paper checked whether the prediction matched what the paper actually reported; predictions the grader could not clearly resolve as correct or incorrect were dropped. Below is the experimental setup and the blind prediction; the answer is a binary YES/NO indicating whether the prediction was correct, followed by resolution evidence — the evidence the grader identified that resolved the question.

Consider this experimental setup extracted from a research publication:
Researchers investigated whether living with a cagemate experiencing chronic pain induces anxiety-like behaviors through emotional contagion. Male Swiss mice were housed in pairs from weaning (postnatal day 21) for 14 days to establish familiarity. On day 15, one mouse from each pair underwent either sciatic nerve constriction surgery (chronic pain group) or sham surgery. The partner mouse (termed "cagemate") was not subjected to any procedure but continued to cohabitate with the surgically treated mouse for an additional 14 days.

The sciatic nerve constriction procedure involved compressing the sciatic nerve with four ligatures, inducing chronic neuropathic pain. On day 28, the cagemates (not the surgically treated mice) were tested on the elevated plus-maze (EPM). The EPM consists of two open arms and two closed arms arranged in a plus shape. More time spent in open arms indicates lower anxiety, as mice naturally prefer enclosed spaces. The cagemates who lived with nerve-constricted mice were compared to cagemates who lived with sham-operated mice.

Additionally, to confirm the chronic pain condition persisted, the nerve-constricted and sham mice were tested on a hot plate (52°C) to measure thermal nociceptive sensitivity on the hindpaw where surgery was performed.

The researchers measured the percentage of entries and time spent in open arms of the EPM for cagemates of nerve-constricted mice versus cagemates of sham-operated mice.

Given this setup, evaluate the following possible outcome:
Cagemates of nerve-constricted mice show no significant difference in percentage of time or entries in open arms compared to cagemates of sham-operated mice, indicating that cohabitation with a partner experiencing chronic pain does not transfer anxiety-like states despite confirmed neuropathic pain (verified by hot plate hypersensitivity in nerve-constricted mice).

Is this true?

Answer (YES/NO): NO